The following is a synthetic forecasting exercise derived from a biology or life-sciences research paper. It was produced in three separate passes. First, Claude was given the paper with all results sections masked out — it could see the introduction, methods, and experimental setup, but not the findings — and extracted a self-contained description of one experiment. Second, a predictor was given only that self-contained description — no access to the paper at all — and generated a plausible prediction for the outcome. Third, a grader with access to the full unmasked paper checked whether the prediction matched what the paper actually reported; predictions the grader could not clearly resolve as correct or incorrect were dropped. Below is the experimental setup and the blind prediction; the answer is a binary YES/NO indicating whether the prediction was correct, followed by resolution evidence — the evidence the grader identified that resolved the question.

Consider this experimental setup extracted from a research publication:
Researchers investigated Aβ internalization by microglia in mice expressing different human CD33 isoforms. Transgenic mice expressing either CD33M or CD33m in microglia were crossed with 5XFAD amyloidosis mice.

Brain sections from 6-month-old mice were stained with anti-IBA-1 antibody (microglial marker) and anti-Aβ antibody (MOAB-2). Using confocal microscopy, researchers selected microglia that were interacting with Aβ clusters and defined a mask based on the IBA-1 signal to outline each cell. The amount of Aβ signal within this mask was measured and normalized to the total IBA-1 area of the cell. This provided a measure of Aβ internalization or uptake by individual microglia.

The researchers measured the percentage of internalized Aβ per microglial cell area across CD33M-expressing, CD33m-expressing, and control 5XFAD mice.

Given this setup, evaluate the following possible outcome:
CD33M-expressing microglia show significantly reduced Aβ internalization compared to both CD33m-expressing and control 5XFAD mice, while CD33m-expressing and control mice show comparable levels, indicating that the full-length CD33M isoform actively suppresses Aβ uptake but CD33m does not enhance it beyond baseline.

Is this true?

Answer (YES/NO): NO